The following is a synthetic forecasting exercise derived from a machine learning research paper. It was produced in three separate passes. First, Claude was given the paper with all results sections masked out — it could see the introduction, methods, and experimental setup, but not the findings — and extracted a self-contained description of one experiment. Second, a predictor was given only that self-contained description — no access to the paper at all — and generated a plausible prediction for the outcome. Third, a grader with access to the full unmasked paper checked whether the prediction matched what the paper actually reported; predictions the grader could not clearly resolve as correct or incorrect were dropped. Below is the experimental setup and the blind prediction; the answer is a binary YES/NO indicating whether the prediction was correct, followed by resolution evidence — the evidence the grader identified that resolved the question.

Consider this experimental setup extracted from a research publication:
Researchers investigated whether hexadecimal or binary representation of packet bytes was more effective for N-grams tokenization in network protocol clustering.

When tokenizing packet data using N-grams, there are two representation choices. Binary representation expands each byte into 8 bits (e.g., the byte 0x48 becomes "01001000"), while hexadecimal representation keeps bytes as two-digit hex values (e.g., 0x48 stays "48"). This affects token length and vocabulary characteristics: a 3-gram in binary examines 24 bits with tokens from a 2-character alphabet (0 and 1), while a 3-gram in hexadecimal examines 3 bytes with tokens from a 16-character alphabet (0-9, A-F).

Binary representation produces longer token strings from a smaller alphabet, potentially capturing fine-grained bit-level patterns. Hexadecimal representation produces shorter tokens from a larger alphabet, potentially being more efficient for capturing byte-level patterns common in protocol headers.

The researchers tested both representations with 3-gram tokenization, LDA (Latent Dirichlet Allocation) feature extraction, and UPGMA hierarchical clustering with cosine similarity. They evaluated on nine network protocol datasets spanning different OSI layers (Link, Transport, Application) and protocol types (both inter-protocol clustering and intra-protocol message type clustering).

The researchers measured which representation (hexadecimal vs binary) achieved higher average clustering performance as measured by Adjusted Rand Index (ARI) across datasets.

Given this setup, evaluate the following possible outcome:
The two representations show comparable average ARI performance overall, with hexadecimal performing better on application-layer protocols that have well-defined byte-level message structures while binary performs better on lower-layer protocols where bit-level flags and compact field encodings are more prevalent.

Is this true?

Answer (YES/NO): NO